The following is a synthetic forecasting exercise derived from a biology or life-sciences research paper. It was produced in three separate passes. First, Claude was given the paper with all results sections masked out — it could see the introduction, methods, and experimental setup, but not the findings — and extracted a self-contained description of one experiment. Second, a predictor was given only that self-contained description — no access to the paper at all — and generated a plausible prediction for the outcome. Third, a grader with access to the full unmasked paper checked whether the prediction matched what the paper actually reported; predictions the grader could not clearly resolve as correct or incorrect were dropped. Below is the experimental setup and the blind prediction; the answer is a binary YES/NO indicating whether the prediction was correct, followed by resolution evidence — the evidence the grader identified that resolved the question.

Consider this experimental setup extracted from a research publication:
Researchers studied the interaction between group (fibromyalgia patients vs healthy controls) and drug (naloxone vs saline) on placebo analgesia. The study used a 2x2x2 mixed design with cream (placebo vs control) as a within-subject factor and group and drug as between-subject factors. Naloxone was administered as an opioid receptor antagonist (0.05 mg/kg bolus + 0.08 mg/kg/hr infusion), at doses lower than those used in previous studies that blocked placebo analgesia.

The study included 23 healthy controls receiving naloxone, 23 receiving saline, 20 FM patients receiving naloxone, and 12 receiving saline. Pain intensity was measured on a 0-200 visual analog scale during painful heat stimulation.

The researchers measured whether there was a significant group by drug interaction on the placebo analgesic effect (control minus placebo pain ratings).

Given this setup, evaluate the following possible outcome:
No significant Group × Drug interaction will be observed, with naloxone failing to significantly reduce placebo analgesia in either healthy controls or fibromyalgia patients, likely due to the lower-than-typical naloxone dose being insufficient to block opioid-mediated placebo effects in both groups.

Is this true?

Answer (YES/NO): NO